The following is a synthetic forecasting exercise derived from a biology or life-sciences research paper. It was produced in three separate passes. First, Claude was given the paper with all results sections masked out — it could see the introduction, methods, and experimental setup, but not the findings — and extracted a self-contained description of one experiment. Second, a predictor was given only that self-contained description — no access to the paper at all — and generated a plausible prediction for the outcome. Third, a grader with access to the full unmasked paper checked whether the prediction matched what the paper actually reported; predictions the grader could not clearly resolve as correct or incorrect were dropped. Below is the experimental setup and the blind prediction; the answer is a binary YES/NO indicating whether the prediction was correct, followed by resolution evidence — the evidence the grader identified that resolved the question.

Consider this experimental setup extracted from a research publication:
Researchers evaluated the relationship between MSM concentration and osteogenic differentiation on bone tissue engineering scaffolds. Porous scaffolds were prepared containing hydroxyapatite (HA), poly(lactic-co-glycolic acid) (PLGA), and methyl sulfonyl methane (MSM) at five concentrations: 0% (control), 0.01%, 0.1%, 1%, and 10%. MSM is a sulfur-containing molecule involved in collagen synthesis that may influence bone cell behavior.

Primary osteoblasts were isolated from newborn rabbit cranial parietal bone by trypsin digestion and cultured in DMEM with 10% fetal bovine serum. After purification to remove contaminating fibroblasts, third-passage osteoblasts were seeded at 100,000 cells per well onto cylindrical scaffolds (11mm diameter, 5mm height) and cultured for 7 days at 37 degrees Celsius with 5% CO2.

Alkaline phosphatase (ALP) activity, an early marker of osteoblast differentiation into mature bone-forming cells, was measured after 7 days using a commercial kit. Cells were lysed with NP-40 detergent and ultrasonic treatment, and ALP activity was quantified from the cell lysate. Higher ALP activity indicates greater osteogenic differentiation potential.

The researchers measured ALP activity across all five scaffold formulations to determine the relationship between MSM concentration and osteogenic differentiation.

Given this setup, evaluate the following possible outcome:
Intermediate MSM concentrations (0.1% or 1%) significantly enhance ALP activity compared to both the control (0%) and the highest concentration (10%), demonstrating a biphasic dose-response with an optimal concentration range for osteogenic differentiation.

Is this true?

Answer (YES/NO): NO